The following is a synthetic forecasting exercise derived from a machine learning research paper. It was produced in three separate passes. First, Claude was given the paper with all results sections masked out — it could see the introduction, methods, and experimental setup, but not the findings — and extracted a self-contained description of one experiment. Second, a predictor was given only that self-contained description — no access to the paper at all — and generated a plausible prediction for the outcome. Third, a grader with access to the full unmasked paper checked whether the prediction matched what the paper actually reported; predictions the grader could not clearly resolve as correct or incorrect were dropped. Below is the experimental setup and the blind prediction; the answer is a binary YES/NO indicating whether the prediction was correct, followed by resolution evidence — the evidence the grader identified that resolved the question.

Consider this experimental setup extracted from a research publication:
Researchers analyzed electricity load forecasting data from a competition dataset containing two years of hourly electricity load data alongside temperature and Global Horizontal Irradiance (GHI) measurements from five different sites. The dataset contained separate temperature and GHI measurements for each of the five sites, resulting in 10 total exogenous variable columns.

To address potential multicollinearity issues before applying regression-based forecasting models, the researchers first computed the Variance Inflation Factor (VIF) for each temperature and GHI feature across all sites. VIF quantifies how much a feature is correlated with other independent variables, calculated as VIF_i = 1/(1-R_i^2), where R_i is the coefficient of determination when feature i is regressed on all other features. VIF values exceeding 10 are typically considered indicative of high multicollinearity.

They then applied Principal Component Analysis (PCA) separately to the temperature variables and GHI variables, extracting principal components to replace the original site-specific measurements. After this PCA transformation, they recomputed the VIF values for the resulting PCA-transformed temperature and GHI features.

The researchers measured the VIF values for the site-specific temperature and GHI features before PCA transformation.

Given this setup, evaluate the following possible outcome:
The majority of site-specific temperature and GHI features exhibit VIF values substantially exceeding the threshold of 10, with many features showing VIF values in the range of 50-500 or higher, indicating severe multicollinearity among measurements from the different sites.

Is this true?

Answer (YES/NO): YES